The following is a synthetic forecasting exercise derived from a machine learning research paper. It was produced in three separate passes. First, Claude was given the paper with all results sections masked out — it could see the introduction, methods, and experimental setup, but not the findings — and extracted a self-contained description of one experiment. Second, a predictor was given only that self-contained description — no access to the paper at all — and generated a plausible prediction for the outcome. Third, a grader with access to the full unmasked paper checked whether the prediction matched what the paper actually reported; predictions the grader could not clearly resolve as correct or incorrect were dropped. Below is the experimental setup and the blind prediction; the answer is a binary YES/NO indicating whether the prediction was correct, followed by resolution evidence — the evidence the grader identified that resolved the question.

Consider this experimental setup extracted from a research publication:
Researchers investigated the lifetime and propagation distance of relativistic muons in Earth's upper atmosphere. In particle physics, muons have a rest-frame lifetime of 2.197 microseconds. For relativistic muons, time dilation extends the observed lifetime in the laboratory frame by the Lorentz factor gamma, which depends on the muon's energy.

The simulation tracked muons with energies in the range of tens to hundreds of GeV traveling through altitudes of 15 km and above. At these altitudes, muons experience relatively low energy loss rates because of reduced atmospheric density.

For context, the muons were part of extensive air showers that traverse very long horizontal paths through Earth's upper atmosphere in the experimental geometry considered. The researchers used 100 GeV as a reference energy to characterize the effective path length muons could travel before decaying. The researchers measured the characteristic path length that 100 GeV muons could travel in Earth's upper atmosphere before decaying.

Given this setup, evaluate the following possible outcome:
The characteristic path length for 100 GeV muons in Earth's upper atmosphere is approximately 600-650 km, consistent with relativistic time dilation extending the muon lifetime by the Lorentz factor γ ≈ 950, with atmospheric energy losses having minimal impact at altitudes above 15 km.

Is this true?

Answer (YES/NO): YES